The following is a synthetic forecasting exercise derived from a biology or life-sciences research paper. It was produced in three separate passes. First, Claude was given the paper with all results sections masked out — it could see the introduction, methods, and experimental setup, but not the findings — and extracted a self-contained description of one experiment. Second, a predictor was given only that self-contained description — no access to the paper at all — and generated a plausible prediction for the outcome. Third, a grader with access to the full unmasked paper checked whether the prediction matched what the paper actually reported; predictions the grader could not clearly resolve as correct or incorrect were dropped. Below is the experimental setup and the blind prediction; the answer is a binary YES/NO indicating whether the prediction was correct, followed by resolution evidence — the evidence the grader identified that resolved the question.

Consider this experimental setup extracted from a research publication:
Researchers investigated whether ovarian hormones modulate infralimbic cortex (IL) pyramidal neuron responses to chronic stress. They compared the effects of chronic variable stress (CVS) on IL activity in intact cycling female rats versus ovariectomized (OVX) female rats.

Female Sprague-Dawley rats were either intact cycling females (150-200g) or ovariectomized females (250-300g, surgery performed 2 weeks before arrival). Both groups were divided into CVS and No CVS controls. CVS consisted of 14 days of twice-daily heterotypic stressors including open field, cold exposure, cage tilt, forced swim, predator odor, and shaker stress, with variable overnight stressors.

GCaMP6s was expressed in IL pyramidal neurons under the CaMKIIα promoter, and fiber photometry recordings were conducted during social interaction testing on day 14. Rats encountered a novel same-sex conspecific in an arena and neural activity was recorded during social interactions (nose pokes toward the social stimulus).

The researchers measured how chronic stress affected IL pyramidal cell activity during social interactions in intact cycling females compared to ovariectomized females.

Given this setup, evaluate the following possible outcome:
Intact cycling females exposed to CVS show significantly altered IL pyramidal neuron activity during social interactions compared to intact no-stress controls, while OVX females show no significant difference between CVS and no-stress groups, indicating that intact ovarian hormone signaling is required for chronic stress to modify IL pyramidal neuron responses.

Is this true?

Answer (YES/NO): NO